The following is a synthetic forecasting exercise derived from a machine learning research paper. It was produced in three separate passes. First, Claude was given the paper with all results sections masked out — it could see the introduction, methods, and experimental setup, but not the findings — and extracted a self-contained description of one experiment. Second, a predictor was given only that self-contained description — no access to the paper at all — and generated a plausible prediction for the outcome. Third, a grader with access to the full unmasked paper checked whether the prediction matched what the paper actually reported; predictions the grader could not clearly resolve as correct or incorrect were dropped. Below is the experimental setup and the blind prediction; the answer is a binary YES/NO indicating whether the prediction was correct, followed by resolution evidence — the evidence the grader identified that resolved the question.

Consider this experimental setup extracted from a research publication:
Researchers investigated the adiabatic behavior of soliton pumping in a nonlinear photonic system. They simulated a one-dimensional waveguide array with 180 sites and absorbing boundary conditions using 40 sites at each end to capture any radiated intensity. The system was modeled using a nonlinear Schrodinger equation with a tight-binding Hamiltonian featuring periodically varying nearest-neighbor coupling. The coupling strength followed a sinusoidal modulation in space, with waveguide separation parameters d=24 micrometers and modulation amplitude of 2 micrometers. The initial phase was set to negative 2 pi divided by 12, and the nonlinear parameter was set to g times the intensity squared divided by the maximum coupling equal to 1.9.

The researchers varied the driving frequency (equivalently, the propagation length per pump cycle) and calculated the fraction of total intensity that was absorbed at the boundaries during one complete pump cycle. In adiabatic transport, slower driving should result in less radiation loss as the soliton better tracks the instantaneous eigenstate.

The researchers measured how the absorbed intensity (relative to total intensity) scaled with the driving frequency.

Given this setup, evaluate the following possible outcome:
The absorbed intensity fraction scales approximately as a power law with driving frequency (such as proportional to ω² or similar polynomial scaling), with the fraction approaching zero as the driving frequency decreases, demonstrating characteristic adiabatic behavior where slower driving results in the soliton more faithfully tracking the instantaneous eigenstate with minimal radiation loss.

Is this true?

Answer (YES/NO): NO